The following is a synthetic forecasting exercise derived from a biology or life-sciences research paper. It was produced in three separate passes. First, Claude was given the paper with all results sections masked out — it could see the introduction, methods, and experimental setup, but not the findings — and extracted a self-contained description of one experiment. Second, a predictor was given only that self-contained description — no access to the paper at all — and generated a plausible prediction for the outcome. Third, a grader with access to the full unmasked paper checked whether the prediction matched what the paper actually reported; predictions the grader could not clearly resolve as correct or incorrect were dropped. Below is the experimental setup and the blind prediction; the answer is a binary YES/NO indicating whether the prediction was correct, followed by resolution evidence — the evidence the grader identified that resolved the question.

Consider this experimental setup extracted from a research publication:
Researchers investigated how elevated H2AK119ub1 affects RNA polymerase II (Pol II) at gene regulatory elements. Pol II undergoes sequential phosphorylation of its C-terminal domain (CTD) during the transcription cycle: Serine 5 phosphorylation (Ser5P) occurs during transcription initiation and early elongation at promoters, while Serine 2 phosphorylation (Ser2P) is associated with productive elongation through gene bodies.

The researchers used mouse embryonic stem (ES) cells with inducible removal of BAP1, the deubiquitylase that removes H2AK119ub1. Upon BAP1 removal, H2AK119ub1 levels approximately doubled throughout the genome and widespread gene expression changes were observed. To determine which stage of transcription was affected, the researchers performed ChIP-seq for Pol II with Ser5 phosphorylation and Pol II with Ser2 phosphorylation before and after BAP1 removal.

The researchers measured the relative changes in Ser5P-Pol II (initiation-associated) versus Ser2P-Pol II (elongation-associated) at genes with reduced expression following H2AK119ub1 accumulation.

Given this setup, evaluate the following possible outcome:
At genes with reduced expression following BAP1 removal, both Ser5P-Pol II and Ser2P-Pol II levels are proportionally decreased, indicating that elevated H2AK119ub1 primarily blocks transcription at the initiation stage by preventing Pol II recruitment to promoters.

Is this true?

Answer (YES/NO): NO